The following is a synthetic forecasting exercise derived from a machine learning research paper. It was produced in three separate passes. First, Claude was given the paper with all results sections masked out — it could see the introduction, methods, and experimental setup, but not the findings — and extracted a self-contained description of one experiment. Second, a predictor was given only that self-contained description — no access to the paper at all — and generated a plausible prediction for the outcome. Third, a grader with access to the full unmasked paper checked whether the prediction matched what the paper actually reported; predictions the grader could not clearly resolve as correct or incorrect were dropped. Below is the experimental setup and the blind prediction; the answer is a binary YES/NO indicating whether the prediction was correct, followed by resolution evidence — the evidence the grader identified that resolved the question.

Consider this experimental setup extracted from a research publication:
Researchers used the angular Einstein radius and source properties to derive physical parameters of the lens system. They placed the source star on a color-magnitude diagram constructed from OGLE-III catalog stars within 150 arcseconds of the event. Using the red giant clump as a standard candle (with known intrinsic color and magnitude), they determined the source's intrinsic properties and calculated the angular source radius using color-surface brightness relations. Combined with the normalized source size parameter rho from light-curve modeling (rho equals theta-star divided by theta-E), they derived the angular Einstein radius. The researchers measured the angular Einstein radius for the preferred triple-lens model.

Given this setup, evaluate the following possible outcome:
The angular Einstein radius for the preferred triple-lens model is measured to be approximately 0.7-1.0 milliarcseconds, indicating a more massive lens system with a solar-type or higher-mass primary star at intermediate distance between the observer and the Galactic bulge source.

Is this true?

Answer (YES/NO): NO